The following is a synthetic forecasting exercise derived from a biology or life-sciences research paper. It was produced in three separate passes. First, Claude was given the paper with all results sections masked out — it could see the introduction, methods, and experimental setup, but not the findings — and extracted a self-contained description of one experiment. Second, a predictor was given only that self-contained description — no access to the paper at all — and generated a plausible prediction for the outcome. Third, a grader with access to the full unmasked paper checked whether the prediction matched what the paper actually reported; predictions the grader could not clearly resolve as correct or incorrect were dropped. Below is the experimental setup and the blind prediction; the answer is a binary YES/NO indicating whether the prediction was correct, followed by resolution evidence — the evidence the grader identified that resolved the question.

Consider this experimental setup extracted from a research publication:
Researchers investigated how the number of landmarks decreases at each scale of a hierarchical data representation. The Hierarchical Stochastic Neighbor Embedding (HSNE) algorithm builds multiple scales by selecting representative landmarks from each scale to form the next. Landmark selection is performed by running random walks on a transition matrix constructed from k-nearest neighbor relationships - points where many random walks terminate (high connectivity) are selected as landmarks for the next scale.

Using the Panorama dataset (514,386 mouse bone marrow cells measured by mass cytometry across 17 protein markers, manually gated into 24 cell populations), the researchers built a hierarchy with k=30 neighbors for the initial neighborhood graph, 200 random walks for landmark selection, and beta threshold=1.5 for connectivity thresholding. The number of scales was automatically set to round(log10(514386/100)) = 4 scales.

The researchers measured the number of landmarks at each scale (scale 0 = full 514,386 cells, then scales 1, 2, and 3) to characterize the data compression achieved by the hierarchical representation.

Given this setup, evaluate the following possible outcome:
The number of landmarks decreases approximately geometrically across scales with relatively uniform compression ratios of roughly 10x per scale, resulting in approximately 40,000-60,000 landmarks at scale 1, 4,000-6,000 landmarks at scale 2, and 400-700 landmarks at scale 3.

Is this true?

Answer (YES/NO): NO